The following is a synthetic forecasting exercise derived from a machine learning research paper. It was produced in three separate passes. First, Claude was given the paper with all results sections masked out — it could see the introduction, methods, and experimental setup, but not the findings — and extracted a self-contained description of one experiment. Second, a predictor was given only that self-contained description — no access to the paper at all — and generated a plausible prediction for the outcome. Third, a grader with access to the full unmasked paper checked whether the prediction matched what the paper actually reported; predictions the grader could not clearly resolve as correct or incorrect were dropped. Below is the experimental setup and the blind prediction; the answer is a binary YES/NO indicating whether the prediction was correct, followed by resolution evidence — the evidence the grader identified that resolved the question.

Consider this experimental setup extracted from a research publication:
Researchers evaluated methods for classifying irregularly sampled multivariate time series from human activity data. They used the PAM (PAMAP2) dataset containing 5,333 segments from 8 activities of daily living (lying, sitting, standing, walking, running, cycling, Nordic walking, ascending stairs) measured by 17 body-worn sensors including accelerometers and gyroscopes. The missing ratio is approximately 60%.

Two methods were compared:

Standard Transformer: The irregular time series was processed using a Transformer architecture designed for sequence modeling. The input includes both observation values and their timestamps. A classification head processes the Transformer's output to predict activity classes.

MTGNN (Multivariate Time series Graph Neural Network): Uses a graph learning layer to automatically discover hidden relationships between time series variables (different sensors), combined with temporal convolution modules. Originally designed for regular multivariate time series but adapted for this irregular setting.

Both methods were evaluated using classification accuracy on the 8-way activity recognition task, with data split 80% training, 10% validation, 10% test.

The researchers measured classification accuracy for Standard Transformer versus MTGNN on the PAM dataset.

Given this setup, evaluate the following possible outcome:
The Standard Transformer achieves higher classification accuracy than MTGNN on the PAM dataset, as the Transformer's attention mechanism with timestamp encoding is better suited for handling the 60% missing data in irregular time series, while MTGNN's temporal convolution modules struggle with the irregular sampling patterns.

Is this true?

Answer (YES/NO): YES